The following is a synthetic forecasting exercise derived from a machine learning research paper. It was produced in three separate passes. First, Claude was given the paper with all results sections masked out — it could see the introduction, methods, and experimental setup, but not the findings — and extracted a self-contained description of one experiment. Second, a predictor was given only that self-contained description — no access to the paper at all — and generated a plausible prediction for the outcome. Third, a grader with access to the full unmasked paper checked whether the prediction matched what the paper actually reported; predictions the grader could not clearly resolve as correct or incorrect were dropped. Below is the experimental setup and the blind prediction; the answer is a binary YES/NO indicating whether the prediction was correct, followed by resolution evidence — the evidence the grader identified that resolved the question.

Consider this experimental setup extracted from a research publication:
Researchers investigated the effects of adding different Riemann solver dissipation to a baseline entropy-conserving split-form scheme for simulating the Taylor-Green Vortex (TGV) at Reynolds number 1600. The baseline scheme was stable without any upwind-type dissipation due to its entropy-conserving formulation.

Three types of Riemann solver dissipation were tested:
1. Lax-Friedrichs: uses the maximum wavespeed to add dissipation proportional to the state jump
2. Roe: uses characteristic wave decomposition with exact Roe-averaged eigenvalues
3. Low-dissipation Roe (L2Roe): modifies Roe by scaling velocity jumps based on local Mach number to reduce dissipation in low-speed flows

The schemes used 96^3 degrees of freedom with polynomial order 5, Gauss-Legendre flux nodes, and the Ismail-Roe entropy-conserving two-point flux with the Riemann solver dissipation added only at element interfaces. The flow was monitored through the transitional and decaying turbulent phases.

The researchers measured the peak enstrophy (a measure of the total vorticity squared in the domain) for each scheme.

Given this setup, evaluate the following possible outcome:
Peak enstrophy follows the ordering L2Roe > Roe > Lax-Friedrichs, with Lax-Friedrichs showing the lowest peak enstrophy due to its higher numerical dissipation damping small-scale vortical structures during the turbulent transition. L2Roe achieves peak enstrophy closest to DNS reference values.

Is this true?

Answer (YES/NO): NO